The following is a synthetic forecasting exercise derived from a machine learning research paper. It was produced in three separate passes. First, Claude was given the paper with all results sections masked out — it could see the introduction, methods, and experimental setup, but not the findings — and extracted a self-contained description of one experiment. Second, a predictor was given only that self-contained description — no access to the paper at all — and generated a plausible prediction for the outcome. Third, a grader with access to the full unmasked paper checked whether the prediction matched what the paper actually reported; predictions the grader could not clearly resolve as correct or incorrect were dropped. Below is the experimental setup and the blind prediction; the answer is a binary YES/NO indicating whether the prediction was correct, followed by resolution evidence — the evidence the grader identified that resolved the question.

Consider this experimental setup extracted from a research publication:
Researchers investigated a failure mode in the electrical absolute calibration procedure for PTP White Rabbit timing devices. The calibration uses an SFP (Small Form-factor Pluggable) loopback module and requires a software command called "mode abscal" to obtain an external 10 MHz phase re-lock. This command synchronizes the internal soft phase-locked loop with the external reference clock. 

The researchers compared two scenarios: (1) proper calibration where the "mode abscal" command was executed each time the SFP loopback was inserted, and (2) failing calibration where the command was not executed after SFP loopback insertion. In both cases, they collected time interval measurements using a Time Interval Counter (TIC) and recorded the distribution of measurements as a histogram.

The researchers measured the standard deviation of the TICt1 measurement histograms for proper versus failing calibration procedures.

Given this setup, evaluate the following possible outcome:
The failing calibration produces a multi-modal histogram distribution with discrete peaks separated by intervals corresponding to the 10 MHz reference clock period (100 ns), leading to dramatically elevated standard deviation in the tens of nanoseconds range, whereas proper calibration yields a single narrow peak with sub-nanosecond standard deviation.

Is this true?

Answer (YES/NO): NO